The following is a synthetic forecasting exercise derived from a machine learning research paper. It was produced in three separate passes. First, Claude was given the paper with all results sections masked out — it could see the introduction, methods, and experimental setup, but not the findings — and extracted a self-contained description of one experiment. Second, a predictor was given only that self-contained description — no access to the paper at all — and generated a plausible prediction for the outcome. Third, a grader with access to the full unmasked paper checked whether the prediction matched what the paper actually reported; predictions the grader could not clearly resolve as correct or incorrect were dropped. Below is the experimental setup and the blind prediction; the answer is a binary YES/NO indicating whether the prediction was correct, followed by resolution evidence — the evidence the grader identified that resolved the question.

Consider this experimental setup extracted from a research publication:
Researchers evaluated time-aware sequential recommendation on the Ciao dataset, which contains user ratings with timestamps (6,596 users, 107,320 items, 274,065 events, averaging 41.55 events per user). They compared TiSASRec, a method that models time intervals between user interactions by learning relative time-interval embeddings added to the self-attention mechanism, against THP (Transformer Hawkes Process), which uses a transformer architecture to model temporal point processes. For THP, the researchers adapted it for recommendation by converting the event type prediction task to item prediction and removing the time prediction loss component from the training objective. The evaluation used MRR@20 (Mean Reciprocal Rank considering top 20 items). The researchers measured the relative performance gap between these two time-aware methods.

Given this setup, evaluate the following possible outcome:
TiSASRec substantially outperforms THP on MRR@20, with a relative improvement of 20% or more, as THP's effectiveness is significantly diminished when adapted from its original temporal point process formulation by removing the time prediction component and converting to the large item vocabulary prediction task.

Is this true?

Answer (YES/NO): YES